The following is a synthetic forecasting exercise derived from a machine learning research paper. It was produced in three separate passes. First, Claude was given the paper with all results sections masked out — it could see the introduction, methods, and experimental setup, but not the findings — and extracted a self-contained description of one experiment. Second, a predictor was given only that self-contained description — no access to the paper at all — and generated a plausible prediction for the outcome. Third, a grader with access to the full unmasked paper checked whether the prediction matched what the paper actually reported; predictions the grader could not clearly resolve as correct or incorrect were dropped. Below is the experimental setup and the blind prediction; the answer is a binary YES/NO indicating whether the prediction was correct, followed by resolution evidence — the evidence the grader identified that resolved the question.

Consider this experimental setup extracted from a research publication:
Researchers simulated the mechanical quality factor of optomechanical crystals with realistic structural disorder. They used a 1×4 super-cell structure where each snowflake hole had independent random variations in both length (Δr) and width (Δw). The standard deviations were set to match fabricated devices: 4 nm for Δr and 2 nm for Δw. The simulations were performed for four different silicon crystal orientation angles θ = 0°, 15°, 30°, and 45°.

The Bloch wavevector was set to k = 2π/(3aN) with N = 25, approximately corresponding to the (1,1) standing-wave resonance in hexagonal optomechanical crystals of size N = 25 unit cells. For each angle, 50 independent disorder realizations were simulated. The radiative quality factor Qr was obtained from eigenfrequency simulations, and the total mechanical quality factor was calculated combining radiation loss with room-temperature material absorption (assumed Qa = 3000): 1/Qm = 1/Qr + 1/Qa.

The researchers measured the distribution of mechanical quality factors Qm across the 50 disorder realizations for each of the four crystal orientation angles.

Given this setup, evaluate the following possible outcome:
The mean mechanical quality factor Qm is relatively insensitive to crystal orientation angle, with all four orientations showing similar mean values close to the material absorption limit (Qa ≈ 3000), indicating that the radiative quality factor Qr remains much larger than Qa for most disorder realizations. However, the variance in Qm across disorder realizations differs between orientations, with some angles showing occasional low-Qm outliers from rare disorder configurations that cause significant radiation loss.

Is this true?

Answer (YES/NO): NO